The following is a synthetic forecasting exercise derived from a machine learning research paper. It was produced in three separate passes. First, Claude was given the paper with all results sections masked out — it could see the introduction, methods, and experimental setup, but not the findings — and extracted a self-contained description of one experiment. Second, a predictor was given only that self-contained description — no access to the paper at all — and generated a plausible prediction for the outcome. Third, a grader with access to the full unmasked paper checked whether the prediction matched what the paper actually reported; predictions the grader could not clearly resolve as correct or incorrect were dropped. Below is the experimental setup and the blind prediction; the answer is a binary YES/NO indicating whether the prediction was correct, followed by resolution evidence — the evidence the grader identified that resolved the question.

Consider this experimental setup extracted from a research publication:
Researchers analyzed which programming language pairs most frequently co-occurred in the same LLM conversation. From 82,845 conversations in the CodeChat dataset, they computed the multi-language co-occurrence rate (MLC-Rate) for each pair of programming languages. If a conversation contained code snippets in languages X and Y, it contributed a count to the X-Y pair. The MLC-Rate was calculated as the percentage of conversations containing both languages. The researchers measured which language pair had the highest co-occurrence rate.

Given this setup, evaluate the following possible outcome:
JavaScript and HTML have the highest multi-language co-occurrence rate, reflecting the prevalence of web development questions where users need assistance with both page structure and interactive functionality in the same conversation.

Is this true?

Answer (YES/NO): NO